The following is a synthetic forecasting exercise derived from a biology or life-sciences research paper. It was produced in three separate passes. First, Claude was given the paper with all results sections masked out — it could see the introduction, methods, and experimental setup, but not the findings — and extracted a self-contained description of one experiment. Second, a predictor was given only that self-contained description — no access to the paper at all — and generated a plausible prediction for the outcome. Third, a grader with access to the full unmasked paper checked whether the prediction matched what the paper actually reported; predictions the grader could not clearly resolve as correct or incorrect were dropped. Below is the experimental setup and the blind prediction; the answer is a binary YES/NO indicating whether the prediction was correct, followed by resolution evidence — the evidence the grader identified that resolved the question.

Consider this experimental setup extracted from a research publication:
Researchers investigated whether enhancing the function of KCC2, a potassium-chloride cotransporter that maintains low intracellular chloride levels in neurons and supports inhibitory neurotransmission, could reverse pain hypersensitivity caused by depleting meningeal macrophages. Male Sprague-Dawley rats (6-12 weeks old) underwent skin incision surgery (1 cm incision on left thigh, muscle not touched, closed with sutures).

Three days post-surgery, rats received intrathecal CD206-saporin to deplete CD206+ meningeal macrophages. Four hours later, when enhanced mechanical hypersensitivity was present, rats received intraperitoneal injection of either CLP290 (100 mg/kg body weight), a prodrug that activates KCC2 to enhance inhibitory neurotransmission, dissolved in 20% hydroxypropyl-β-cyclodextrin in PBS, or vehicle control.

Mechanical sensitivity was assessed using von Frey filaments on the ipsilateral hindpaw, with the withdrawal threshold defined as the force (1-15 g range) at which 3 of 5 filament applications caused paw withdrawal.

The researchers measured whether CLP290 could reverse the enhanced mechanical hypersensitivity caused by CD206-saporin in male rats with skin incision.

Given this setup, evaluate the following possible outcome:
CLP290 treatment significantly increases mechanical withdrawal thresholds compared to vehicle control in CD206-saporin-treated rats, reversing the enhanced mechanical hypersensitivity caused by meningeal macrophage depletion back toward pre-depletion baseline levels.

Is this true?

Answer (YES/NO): YES